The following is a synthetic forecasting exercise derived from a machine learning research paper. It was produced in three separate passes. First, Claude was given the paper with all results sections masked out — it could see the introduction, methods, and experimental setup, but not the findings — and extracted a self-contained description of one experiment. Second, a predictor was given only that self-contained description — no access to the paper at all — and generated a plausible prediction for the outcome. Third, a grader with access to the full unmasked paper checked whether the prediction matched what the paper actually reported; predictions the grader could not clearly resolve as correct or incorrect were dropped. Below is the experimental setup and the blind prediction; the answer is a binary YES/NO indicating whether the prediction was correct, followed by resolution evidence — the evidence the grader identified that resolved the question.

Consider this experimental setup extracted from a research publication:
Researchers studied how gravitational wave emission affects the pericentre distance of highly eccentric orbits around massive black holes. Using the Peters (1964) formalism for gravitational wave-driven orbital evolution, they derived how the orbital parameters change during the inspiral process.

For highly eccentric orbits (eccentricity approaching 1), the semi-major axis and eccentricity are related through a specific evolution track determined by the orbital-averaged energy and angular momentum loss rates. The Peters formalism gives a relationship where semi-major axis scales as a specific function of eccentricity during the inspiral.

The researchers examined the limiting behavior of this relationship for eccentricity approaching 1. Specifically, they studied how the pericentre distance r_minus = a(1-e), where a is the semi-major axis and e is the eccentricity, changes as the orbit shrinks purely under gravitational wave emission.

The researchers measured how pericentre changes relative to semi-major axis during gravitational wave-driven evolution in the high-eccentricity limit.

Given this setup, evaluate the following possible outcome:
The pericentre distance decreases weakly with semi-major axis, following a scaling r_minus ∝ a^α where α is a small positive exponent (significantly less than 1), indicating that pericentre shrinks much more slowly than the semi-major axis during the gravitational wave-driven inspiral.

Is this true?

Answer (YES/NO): NO